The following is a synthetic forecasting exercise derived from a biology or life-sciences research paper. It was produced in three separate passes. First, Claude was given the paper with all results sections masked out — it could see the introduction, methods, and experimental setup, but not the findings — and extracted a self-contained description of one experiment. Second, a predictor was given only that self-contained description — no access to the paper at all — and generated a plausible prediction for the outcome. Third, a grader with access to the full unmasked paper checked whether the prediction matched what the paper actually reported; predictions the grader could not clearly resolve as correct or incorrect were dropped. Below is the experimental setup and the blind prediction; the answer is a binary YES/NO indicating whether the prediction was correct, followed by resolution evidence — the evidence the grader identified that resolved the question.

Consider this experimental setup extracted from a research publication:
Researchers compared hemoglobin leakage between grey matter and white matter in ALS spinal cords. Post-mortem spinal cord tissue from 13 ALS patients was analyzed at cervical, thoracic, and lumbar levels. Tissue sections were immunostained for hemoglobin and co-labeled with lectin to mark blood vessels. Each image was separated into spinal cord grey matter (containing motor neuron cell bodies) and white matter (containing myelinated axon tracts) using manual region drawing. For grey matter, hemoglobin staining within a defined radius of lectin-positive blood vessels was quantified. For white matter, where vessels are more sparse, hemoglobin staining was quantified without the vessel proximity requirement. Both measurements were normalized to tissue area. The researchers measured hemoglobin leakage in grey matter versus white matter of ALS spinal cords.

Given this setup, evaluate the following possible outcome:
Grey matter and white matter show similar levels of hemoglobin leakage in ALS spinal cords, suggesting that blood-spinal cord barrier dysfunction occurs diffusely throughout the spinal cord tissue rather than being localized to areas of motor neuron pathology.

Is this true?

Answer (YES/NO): NO